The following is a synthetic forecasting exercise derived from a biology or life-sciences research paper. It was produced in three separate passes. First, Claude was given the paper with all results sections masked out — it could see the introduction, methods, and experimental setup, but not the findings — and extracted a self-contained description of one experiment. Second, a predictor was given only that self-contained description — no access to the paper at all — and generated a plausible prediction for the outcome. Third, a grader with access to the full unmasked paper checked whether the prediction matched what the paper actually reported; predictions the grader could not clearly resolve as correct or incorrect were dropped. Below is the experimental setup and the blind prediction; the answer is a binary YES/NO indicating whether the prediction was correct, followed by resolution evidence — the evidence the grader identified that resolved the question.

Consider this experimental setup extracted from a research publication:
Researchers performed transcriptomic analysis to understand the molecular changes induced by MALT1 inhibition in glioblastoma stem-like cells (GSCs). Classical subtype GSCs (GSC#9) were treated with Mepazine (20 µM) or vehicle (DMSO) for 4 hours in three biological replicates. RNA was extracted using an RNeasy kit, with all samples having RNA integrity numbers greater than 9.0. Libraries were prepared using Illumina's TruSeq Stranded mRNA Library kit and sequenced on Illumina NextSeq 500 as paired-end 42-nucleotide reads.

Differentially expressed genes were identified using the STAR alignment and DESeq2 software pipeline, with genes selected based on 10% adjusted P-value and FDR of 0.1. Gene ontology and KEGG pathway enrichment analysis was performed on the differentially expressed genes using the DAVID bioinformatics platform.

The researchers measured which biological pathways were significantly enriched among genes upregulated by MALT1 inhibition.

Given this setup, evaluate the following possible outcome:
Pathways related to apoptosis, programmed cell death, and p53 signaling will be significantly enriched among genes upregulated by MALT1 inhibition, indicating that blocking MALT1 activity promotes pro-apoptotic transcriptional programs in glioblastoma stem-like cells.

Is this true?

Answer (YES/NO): NO